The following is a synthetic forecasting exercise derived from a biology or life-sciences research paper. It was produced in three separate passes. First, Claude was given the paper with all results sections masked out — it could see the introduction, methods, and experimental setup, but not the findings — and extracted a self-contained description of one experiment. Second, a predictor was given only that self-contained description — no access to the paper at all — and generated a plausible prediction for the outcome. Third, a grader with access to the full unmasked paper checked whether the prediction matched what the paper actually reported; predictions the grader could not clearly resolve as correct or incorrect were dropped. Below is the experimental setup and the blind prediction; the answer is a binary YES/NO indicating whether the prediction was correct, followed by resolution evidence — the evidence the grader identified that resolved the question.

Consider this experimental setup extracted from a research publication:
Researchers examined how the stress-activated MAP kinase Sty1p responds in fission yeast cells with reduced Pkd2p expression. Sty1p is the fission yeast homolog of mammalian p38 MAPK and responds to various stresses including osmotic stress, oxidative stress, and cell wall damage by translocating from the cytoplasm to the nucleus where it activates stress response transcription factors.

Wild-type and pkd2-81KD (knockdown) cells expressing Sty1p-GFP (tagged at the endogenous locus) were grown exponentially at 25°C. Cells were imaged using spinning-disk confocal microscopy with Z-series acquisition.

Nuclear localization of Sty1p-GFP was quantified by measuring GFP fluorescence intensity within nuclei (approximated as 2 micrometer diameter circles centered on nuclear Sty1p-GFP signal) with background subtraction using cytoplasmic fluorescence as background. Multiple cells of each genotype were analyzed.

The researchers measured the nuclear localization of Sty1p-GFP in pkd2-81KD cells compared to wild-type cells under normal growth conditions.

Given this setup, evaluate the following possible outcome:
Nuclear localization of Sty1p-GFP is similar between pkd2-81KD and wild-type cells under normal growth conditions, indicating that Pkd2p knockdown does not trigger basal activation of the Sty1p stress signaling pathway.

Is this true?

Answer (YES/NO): NO